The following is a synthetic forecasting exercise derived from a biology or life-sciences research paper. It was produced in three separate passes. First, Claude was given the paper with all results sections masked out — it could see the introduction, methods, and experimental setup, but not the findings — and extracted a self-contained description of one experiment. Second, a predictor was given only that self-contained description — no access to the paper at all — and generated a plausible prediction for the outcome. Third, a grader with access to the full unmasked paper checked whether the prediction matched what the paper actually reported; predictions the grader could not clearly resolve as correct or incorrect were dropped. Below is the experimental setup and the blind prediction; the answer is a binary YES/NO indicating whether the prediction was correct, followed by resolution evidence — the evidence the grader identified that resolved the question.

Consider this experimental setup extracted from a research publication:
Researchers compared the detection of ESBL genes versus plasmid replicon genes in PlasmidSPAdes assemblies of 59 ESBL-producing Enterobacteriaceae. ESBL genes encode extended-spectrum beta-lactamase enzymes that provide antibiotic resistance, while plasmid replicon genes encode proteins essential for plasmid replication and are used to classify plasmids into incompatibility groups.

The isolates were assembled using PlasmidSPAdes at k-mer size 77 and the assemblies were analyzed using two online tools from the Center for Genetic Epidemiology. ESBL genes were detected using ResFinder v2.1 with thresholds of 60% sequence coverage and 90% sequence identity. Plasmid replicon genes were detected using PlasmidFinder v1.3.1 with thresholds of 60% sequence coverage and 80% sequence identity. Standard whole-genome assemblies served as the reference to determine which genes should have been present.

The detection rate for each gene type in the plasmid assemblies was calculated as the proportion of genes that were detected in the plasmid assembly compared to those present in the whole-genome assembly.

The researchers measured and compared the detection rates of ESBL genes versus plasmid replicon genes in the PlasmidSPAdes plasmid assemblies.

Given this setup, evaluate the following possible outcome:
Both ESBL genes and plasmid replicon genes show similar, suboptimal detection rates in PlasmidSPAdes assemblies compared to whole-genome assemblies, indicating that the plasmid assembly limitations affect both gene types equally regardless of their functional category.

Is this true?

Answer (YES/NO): NO